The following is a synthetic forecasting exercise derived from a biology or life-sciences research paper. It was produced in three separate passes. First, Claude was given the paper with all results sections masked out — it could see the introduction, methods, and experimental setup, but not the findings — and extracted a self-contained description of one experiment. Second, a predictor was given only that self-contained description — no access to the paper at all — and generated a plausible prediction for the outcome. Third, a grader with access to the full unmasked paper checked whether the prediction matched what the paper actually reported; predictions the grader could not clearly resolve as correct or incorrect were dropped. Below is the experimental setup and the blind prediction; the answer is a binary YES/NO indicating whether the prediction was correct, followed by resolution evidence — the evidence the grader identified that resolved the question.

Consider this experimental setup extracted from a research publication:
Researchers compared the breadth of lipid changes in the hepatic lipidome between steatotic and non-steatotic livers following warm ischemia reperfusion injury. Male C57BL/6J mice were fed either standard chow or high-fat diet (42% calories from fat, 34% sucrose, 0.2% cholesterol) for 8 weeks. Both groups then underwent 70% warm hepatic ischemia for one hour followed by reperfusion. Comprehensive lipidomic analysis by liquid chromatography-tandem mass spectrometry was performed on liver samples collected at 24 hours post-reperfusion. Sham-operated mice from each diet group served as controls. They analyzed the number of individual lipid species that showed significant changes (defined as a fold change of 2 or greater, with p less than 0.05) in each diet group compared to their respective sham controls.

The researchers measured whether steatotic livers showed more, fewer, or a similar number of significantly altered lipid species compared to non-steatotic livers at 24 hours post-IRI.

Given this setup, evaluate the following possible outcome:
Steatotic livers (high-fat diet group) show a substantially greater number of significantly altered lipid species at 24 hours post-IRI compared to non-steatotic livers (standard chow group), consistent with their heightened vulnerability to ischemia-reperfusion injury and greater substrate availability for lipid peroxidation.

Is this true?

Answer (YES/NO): YES